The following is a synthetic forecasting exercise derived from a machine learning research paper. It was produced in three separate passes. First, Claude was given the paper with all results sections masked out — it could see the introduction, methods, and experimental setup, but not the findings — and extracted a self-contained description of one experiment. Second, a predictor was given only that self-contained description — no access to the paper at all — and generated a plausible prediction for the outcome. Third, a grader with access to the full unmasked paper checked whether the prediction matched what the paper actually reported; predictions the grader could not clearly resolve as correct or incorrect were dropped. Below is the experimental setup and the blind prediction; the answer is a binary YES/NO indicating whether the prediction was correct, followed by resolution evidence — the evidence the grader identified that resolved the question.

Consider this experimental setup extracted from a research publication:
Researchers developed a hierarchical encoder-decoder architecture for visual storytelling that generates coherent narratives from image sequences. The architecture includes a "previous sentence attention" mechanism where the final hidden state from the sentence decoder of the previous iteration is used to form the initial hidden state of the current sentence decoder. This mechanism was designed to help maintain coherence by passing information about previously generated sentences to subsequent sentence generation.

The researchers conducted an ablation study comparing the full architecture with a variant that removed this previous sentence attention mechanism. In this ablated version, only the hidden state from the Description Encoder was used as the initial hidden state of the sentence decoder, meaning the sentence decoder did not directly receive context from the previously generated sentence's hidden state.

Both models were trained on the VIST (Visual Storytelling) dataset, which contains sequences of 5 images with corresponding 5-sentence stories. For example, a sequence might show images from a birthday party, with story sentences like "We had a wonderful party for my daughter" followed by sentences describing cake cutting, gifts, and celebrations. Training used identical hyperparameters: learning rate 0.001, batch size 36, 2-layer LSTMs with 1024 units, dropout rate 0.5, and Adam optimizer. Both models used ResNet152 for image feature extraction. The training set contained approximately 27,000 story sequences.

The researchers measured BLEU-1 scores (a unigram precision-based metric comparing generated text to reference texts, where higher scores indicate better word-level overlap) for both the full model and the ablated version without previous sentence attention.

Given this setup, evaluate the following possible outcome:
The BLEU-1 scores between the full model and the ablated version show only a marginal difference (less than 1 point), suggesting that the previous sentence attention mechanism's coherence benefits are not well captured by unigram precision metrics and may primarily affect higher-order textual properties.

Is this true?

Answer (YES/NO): YES